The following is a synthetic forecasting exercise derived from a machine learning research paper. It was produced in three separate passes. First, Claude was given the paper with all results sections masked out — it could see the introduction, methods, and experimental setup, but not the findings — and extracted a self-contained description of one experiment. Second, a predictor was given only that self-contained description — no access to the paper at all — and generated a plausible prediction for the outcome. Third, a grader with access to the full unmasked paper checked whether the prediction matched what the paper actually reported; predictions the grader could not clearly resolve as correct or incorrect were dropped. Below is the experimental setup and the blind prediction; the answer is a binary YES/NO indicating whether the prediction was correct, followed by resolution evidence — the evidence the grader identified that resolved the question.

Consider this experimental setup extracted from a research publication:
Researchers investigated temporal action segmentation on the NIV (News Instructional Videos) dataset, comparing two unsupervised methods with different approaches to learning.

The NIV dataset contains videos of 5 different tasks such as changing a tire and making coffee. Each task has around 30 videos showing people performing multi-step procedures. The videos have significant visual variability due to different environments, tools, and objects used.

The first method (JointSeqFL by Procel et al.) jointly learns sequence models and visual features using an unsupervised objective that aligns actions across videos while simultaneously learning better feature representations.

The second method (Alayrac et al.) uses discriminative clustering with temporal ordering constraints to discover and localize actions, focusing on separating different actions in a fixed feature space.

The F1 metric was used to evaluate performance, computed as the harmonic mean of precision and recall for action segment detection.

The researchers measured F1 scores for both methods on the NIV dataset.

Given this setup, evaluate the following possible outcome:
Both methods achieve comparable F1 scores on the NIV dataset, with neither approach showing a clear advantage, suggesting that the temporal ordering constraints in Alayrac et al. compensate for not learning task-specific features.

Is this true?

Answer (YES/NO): NO